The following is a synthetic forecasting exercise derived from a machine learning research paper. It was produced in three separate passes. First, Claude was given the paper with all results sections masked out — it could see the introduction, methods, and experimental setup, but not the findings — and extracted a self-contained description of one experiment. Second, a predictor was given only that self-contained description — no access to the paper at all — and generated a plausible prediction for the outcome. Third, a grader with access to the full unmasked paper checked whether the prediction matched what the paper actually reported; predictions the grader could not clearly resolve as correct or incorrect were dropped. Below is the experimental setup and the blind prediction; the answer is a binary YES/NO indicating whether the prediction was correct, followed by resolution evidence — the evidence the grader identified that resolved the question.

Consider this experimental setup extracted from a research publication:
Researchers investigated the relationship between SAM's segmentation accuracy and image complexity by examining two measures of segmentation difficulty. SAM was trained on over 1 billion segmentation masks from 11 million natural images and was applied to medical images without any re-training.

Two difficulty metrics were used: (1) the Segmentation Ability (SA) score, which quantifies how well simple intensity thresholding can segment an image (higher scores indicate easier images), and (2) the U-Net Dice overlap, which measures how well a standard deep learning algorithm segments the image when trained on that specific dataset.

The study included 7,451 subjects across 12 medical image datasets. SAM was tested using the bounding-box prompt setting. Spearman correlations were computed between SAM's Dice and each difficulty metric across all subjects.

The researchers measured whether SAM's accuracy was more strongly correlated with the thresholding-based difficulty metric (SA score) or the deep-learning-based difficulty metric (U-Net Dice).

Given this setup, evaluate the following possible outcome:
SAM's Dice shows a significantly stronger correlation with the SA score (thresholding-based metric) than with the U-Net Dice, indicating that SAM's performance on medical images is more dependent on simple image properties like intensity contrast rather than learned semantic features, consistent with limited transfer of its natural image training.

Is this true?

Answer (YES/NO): NO